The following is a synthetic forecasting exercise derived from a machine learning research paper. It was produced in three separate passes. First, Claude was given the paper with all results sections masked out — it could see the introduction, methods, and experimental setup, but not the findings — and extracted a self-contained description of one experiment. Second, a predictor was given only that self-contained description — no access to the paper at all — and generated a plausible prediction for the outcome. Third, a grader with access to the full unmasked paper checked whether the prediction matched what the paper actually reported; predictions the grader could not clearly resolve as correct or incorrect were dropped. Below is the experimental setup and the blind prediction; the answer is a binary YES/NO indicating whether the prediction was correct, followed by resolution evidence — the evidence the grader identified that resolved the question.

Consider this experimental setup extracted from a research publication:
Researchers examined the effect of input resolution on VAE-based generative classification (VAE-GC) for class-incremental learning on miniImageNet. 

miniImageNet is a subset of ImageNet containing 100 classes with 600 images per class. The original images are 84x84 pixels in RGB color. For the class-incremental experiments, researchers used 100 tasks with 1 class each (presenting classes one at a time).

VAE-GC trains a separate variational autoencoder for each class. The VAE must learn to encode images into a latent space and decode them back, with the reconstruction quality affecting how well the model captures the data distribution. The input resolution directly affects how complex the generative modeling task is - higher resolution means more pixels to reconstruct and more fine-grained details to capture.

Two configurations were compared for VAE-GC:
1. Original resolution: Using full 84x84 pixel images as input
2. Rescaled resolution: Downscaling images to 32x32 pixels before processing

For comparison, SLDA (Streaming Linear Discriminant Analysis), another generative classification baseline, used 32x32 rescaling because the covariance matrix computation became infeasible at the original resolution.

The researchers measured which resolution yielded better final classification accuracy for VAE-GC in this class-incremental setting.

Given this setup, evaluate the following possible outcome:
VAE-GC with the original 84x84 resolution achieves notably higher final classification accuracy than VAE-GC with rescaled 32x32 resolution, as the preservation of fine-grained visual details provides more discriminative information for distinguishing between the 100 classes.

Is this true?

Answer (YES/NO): NO